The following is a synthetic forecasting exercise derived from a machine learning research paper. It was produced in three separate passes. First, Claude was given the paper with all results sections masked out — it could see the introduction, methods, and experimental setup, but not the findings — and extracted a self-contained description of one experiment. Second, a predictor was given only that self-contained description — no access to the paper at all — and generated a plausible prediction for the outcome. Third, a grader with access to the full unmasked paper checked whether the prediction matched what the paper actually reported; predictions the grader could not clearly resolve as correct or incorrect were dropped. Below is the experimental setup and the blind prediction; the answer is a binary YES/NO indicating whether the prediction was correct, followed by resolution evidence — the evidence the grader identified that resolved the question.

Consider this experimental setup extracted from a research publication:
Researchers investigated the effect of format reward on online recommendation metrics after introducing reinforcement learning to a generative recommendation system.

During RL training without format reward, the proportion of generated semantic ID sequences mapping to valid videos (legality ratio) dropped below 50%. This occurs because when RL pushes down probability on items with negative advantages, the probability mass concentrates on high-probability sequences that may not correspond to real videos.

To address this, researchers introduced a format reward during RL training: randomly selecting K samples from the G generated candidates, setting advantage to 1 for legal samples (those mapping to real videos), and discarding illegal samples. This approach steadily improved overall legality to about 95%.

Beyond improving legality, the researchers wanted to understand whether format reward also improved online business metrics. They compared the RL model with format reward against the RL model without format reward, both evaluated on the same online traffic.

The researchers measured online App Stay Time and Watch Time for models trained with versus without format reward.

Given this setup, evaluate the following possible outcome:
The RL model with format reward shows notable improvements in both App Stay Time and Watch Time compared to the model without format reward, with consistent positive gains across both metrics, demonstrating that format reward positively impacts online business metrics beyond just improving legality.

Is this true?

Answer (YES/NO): YES